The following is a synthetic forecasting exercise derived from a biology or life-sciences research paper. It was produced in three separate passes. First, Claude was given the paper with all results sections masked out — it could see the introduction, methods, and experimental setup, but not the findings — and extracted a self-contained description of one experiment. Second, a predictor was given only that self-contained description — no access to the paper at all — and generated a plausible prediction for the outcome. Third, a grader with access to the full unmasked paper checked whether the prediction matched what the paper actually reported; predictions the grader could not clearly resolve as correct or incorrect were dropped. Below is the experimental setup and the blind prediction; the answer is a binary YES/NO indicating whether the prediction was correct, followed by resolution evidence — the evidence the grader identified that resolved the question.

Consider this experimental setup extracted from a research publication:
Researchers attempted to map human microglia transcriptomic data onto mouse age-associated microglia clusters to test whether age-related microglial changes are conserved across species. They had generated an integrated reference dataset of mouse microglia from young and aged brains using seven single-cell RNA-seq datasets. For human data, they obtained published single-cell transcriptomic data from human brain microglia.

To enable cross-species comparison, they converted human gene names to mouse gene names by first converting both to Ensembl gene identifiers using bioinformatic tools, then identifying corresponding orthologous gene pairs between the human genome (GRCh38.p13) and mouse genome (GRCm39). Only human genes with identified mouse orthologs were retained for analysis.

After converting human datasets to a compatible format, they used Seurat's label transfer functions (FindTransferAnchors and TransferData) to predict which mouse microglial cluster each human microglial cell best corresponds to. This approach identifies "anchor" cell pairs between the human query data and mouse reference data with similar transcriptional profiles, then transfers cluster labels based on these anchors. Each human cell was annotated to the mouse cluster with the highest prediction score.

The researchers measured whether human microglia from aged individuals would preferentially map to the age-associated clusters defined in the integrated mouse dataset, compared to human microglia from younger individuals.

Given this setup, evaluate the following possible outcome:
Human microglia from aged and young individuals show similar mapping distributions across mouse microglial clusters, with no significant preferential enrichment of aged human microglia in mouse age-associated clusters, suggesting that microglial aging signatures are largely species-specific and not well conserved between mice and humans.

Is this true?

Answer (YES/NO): NO